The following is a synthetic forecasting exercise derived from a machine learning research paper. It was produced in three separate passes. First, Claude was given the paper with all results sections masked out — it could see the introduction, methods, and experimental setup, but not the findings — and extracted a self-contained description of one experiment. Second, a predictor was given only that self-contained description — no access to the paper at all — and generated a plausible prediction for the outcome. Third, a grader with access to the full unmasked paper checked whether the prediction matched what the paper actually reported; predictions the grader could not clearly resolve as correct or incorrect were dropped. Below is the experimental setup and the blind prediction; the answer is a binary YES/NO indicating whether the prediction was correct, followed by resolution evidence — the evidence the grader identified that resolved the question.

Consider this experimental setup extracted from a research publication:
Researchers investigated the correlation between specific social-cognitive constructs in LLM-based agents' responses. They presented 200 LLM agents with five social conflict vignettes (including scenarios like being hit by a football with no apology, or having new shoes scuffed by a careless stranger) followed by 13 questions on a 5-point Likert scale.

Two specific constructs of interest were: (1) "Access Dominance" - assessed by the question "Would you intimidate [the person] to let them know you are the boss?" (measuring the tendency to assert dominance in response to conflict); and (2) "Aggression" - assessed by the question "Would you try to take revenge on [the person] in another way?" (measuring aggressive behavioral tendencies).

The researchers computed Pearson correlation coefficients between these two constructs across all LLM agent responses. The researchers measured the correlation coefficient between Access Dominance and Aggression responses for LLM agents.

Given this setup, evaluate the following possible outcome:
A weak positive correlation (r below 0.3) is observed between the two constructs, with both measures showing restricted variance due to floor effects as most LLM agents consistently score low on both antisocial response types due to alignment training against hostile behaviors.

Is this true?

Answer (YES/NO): NO